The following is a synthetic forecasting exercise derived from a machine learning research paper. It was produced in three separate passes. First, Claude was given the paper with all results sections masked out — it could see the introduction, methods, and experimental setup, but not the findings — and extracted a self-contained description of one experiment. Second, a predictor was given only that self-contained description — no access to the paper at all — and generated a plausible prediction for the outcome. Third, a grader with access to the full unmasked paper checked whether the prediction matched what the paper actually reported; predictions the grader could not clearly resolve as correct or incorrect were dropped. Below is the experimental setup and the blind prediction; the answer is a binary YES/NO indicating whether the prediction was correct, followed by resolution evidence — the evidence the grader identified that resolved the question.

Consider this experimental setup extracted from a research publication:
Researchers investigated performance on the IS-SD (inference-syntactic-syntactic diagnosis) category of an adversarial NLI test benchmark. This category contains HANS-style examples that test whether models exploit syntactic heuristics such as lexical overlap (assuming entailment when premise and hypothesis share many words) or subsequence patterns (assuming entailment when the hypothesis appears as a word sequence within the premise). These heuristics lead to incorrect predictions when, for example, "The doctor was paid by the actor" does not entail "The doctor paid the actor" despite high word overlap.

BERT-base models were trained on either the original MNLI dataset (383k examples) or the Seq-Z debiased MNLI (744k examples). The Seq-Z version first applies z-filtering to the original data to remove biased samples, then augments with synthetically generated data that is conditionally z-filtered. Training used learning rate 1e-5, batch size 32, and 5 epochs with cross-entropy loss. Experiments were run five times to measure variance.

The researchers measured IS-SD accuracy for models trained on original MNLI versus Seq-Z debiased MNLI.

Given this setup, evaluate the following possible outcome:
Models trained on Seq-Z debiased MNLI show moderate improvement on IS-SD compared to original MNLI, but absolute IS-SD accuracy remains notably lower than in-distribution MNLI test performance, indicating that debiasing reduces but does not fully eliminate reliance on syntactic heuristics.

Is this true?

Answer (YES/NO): NO